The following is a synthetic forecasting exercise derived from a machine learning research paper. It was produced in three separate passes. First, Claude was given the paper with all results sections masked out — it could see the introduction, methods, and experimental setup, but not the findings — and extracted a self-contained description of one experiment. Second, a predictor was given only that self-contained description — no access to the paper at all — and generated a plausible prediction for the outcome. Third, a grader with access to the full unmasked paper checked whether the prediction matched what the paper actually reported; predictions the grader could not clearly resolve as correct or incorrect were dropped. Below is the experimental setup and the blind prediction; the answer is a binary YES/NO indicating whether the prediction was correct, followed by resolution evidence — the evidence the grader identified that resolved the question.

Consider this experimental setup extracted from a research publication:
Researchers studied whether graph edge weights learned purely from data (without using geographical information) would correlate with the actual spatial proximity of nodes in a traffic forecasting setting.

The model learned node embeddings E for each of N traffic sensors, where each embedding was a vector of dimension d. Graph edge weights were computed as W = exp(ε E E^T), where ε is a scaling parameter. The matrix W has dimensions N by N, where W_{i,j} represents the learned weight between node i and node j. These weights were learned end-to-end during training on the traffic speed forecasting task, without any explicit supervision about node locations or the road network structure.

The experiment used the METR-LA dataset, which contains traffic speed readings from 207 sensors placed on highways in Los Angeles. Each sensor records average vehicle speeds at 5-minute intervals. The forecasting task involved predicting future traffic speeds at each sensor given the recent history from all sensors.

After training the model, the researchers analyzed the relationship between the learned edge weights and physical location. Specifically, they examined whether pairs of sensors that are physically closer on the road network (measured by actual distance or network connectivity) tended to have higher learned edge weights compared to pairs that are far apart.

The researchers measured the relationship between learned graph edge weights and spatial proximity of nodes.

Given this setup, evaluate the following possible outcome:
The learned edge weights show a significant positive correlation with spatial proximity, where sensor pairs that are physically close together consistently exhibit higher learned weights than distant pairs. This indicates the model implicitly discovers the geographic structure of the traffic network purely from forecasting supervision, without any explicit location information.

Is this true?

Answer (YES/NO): YES